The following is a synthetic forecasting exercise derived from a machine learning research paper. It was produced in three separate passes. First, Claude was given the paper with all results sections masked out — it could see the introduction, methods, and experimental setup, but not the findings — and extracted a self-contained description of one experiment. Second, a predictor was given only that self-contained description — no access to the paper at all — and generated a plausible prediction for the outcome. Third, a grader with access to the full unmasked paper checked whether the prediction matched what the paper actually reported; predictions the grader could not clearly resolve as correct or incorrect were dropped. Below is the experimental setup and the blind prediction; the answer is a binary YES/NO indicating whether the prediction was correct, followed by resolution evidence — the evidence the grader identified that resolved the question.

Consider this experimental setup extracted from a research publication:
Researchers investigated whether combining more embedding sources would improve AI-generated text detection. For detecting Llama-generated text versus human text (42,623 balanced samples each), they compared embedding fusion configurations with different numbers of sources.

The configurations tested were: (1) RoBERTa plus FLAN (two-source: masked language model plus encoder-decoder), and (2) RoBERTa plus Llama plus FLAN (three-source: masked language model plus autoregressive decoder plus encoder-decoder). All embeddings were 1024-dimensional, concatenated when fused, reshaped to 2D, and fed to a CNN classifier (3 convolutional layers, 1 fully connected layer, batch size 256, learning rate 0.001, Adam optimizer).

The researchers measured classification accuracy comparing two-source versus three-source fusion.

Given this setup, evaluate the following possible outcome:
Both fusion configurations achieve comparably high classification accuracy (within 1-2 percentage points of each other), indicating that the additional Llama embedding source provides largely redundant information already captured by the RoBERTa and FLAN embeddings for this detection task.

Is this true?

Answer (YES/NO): NO